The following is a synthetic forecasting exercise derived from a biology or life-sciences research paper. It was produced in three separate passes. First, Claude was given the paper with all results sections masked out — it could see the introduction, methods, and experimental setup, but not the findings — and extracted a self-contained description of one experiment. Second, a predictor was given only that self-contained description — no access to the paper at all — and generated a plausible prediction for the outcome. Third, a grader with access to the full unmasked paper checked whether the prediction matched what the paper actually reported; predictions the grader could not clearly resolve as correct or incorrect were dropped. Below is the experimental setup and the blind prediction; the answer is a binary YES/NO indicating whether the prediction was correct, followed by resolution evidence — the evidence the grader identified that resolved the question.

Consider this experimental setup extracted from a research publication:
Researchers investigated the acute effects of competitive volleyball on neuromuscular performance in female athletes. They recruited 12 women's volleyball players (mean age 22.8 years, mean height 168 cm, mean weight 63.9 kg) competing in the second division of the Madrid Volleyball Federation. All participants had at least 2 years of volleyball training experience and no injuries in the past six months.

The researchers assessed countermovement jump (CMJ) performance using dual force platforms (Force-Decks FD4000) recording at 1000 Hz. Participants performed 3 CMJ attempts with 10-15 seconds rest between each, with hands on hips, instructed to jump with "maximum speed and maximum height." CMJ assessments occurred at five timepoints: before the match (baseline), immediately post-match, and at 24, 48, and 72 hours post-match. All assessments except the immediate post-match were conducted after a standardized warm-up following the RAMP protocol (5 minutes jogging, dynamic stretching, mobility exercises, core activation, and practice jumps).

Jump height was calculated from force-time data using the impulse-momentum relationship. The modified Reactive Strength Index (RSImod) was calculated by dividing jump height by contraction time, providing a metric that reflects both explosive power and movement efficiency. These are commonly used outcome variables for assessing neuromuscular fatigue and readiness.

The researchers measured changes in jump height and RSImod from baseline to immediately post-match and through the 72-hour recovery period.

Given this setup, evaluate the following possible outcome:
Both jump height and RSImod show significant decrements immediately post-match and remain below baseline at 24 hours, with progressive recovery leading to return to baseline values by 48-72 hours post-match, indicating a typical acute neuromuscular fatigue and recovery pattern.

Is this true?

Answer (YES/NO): NO